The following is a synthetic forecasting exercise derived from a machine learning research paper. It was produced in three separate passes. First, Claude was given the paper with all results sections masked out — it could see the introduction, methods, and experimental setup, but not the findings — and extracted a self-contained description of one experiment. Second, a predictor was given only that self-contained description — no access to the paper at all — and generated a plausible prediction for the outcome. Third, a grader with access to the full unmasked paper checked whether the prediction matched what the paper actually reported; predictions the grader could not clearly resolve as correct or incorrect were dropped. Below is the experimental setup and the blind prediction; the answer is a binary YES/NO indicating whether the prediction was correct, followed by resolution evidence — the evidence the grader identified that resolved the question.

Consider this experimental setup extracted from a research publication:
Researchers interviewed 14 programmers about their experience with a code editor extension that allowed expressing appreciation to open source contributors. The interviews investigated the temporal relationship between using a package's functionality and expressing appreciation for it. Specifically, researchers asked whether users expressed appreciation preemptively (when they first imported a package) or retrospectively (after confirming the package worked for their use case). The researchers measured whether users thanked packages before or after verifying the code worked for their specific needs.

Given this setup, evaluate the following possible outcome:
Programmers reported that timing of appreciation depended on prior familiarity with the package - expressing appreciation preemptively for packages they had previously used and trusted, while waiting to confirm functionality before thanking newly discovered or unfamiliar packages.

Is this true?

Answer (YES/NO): NO